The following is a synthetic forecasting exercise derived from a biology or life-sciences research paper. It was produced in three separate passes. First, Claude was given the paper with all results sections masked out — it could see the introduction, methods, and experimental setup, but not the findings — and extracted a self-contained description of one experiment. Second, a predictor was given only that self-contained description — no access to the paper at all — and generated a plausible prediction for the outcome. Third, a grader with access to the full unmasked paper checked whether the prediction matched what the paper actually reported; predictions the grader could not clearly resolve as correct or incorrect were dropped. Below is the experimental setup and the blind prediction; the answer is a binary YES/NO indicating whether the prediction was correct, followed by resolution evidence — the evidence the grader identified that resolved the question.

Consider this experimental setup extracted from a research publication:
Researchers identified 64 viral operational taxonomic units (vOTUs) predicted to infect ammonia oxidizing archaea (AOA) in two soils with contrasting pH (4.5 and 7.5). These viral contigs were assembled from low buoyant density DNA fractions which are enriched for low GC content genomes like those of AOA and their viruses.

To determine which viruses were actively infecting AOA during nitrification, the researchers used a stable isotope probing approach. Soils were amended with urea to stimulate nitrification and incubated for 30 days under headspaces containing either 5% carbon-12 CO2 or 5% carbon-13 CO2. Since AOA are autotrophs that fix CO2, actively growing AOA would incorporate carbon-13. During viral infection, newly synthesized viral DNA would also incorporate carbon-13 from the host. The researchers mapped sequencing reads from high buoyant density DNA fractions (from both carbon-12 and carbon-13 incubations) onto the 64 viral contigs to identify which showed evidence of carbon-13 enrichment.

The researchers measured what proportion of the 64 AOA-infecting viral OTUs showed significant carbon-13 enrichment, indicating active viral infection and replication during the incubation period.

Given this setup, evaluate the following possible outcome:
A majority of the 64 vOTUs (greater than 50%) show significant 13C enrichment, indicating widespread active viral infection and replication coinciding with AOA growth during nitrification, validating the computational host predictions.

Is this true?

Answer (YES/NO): NO